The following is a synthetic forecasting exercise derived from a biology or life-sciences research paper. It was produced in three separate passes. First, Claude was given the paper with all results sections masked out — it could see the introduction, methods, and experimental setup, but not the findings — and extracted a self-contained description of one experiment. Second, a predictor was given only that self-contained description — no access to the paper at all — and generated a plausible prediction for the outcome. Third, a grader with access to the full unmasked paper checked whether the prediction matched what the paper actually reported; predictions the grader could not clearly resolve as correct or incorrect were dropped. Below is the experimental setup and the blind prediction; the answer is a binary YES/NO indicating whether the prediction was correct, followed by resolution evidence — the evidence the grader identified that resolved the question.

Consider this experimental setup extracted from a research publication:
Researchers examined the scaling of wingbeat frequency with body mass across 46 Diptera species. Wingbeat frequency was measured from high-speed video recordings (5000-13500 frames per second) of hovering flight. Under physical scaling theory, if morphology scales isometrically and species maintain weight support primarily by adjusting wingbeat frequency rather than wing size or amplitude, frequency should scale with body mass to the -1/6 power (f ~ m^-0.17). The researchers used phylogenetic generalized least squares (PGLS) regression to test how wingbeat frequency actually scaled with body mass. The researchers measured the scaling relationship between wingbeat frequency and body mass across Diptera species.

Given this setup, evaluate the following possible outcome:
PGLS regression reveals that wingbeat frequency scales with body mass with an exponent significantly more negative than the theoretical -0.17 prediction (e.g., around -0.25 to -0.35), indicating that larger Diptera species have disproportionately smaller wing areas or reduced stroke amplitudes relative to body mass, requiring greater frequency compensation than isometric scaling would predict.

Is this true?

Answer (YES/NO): NO